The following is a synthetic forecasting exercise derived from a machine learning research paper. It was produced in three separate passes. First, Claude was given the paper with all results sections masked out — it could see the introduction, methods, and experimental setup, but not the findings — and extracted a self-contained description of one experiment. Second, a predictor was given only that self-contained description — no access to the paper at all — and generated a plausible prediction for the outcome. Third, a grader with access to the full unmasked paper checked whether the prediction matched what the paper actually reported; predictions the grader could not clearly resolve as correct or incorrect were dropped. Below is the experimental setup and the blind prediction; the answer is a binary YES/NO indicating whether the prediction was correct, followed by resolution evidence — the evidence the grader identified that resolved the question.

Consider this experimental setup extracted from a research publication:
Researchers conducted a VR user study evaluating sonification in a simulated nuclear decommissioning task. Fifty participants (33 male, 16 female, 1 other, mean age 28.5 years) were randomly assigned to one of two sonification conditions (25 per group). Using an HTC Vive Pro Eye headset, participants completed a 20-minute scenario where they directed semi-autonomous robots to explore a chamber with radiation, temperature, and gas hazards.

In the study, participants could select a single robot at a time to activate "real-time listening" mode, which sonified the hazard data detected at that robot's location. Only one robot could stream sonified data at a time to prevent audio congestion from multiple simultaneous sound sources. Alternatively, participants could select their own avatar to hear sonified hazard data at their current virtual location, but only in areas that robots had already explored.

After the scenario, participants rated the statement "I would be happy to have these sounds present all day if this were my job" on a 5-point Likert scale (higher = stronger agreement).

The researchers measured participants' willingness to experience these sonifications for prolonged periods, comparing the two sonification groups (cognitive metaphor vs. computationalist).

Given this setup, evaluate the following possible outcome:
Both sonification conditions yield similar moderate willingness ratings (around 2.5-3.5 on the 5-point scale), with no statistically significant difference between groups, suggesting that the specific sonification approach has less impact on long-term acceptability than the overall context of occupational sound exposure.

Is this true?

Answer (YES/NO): NO